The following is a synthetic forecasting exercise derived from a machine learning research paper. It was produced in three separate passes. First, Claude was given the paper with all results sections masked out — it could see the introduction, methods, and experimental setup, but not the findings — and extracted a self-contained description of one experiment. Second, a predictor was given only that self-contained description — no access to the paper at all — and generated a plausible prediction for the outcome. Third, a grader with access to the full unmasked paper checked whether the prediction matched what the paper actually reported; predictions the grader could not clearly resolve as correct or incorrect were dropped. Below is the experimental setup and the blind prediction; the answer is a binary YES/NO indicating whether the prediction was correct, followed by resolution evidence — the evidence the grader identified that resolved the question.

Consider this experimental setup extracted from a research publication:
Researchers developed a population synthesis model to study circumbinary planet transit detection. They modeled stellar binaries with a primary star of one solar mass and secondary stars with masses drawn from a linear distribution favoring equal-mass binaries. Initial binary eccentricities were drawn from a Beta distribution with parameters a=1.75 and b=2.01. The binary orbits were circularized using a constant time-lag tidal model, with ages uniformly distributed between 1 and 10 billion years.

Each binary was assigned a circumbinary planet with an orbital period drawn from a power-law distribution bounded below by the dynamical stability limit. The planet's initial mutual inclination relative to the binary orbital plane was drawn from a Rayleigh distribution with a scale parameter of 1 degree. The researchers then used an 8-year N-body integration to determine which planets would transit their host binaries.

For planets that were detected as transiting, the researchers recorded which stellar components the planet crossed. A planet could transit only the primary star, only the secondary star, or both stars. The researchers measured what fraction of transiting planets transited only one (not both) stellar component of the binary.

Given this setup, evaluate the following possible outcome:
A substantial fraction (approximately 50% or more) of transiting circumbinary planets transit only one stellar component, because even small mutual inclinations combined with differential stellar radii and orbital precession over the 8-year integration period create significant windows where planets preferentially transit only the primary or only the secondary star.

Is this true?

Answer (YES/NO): NO